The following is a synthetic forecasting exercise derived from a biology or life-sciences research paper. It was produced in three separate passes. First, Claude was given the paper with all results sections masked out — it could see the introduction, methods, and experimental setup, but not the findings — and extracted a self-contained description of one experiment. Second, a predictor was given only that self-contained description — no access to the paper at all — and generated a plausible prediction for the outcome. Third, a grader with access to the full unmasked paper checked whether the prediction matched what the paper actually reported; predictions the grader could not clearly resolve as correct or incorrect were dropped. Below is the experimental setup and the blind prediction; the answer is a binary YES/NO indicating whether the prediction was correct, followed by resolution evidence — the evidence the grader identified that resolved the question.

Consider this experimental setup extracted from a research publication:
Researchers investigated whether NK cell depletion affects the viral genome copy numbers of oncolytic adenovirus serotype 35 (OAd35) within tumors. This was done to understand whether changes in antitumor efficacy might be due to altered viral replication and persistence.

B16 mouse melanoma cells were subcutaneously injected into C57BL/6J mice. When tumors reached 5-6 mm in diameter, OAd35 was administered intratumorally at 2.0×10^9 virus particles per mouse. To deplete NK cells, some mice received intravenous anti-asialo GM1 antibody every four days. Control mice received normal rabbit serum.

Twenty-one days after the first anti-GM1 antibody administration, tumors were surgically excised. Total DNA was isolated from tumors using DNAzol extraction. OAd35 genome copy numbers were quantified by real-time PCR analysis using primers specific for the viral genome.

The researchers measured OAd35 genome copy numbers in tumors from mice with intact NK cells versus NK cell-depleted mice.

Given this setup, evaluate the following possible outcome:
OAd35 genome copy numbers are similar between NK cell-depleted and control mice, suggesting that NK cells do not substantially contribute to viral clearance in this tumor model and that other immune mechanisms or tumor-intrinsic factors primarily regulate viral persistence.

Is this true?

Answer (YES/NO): NO